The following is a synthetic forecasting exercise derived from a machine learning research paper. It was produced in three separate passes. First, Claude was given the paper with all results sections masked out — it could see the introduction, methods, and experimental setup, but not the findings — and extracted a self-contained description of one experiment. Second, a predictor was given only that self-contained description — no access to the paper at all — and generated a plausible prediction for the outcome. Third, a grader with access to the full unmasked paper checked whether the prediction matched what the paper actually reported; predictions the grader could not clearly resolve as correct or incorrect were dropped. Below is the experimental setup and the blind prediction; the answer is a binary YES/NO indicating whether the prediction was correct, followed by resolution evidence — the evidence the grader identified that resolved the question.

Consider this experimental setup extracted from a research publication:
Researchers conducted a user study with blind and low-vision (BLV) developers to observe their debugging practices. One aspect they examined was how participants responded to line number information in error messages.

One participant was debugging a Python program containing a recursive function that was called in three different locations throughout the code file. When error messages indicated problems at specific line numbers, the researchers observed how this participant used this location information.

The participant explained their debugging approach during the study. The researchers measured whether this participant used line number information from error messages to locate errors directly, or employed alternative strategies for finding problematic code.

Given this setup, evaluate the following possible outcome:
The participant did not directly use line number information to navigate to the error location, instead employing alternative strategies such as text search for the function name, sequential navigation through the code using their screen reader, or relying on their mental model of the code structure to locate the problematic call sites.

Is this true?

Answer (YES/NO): YES